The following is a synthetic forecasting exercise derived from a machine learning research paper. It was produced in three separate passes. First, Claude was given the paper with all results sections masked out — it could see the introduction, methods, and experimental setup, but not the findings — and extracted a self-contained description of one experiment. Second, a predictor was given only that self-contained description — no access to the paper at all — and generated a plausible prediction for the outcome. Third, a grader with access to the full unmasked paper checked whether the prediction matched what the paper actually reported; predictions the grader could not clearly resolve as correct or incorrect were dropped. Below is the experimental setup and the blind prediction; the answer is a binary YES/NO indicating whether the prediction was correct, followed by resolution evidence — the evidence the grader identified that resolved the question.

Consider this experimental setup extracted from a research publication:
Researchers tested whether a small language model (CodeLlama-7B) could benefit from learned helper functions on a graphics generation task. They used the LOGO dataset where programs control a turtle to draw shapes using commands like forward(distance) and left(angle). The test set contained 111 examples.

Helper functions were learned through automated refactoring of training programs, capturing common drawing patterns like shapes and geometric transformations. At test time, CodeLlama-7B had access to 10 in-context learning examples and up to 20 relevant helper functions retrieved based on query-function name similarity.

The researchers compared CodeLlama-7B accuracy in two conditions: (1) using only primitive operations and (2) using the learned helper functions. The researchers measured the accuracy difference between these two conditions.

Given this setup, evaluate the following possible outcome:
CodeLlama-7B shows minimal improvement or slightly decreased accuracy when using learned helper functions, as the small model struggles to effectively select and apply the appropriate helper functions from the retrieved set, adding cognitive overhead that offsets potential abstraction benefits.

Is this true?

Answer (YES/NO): YES